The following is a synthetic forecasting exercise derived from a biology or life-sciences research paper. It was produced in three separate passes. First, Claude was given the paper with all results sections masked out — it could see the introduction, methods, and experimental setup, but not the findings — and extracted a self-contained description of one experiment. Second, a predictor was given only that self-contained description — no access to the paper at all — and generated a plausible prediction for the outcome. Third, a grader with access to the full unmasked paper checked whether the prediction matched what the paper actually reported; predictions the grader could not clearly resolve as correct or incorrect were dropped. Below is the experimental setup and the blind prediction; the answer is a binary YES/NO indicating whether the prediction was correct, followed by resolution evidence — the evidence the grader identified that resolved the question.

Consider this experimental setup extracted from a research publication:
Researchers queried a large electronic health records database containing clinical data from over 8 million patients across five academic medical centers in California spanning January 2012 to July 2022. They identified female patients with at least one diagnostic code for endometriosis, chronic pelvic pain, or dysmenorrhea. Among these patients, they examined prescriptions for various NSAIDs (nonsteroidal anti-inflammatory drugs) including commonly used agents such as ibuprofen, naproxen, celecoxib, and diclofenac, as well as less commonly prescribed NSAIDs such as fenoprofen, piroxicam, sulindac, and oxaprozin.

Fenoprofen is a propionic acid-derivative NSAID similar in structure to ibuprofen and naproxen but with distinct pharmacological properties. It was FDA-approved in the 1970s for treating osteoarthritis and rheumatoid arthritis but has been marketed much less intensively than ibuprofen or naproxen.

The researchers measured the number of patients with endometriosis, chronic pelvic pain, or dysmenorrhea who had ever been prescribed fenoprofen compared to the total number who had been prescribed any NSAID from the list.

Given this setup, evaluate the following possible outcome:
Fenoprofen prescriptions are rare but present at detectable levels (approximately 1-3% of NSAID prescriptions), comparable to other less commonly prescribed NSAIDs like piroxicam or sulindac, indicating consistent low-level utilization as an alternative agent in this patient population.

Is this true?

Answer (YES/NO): NO